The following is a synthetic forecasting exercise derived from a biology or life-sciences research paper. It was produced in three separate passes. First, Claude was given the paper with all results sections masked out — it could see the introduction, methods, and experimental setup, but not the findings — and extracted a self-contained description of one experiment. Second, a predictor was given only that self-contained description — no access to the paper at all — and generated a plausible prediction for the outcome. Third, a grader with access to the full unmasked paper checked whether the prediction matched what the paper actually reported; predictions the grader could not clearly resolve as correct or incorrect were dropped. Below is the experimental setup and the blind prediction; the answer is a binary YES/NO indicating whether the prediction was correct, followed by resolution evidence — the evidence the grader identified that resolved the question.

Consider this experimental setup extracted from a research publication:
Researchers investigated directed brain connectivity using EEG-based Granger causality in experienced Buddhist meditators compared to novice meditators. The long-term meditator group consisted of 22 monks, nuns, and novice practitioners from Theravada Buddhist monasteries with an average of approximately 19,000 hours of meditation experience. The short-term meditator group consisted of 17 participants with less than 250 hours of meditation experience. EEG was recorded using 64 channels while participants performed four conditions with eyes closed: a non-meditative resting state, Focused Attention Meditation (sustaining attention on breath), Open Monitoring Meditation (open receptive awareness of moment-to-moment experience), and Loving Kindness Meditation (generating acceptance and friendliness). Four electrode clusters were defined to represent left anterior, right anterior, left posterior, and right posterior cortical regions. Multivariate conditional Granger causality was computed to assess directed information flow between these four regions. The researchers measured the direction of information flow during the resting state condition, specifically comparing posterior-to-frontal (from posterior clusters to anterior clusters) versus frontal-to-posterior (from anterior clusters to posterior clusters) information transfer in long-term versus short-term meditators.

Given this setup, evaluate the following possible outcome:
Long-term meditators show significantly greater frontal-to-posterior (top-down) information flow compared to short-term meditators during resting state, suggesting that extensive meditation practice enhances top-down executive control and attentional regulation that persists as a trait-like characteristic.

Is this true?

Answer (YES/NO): NO